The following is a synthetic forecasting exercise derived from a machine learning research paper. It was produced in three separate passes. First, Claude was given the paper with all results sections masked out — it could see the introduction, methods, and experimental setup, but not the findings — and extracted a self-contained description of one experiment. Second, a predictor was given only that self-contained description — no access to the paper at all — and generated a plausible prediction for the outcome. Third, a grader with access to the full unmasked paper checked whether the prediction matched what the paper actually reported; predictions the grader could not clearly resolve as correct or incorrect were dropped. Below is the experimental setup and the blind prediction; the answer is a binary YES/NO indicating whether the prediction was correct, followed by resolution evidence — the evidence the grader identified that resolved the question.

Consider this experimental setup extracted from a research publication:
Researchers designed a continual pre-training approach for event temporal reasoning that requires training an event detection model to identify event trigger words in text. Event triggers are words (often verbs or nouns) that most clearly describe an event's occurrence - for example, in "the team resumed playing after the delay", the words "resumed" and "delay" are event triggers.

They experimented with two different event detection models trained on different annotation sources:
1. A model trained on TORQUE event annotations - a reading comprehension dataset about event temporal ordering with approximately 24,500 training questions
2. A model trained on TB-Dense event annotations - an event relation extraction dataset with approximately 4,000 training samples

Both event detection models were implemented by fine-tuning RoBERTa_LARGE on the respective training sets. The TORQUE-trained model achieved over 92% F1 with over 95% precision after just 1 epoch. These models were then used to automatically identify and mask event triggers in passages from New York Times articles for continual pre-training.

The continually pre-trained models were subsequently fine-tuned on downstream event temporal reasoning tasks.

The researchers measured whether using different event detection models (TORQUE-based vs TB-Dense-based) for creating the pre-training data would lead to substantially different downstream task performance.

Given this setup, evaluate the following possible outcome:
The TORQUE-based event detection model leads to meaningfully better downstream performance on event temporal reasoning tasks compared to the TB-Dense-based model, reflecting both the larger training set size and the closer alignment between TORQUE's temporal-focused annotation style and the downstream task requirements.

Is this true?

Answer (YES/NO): NO